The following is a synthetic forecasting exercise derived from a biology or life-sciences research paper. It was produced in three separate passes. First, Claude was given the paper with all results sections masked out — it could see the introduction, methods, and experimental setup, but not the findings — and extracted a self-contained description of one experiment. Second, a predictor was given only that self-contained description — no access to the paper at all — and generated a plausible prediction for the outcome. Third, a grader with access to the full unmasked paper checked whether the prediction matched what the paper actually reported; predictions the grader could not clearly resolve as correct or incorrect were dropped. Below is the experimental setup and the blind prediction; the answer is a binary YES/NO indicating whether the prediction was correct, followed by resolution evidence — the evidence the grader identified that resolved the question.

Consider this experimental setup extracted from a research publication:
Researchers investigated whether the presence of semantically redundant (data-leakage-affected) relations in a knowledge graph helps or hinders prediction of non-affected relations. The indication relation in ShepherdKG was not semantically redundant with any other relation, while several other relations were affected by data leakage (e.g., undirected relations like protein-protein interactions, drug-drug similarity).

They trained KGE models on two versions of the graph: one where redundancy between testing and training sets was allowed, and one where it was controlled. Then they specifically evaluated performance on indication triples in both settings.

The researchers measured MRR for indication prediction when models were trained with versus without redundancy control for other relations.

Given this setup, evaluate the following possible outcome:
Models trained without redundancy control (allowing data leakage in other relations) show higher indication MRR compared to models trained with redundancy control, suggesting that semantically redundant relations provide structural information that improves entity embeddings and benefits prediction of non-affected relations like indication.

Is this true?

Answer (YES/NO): NO